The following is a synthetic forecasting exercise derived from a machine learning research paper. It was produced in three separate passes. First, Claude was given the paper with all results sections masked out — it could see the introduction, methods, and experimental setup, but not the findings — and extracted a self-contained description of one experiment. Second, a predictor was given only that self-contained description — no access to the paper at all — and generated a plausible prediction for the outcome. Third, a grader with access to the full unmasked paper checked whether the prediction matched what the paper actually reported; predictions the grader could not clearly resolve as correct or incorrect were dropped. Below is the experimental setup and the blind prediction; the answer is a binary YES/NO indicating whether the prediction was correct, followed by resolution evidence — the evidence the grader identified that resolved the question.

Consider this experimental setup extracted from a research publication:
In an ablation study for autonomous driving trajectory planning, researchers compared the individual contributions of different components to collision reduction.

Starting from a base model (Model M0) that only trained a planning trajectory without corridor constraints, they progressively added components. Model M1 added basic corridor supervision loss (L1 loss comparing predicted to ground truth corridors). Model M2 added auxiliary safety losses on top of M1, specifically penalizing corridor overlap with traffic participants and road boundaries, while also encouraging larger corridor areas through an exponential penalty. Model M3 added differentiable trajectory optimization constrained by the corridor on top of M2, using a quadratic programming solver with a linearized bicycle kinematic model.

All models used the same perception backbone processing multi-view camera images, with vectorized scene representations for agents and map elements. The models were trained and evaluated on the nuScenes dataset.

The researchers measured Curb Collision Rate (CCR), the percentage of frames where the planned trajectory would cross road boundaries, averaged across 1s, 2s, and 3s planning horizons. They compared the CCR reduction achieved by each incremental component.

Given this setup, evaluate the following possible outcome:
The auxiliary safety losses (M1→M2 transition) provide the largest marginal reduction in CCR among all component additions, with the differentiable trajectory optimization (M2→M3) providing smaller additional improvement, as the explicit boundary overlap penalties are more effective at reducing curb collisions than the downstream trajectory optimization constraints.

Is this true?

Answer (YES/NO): NO